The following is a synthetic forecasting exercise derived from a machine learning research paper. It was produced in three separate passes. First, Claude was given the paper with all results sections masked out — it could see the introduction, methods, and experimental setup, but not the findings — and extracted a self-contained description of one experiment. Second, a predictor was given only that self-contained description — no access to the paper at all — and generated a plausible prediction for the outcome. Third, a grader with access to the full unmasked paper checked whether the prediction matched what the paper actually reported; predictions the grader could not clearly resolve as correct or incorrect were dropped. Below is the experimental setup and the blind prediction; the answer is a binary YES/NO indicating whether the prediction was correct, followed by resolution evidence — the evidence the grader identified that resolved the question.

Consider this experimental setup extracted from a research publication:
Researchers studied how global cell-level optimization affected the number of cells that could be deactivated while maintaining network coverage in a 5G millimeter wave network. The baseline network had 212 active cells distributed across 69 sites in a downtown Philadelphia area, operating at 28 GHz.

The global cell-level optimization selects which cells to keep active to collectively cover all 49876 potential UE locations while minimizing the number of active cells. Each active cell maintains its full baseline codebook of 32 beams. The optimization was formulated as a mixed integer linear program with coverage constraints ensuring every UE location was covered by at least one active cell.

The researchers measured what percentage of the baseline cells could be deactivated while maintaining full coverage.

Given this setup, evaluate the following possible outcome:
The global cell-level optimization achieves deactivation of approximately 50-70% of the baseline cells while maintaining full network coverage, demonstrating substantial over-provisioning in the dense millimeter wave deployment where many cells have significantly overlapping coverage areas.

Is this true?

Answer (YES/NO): NO